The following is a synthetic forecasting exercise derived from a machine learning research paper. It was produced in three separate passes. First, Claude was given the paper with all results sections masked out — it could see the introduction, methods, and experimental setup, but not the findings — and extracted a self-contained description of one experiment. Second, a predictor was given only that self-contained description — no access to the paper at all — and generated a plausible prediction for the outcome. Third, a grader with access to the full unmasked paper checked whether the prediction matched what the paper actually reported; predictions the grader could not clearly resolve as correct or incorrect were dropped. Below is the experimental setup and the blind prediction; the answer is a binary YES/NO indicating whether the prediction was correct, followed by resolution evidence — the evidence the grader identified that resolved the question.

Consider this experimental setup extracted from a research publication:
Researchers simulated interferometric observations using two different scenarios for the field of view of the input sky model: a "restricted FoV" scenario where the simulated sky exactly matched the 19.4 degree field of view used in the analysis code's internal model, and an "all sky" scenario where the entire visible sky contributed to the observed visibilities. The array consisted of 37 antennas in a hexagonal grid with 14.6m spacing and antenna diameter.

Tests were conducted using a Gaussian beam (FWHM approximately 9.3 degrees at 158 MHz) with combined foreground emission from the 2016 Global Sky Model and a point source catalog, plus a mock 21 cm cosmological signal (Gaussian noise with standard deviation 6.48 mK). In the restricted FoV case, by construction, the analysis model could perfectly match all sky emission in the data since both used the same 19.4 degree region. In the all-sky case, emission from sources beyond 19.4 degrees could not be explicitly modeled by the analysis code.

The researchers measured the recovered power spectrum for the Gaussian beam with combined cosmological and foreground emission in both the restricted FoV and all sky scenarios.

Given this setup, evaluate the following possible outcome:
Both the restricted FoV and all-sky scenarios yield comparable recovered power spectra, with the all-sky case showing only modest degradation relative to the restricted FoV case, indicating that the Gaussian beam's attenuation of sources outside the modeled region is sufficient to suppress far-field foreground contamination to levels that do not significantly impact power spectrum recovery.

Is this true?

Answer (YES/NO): YES